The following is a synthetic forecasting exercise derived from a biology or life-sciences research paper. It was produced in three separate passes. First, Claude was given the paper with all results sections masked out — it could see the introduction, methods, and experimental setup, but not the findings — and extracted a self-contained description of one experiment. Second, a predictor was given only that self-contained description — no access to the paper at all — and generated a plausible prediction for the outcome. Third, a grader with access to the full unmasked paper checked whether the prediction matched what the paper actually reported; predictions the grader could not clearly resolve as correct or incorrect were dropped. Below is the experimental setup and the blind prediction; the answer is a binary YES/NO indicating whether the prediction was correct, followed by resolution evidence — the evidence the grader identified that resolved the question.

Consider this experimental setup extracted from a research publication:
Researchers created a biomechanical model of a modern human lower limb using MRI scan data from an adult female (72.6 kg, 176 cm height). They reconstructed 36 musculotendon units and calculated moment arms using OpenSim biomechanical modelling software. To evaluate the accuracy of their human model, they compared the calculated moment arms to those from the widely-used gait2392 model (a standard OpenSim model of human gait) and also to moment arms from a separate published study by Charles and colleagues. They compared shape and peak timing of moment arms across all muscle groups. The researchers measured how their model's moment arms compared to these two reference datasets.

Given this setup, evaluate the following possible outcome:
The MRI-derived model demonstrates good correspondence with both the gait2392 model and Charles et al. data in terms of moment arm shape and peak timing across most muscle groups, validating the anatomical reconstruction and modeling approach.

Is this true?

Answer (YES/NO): NO